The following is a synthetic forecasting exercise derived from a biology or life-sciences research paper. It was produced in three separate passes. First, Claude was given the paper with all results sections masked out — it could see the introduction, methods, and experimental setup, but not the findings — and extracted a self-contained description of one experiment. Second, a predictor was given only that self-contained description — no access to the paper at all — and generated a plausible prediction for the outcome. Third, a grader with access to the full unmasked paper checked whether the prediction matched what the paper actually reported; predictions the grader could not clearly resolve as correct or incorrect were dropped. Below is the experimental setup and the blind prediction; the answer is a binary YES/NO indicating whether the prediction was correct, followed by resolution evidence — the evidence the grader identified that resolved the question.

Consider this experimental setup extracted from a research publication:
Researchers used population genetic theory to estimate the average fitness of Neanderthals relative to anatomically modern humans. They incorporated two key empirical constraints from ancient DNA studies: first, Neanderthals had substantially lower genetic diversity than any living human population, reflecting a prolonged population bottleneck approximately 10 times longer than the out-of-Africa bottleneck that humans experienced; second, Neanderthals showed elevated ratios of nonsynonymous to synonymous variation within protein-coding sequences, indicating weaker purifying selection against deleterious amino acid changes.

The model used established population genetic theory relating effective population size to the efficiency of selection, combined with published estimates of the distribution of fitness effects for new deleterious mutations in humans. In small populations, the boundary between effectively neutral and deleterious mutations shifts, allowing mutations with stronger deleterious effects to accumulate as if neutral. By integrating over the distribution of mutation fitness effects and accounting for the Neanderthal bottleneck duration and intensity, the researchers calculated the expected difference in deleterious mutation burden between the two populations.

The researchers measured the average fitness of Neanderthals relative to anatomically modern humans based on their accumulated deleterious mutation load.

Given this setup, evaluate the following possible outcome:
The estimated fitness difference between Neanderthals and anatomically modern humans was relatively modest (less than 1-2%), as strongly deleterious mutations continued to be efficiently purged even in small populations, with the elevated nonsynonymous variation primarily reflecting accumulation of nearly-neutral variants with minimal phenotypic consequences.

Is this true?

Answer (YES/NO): NO